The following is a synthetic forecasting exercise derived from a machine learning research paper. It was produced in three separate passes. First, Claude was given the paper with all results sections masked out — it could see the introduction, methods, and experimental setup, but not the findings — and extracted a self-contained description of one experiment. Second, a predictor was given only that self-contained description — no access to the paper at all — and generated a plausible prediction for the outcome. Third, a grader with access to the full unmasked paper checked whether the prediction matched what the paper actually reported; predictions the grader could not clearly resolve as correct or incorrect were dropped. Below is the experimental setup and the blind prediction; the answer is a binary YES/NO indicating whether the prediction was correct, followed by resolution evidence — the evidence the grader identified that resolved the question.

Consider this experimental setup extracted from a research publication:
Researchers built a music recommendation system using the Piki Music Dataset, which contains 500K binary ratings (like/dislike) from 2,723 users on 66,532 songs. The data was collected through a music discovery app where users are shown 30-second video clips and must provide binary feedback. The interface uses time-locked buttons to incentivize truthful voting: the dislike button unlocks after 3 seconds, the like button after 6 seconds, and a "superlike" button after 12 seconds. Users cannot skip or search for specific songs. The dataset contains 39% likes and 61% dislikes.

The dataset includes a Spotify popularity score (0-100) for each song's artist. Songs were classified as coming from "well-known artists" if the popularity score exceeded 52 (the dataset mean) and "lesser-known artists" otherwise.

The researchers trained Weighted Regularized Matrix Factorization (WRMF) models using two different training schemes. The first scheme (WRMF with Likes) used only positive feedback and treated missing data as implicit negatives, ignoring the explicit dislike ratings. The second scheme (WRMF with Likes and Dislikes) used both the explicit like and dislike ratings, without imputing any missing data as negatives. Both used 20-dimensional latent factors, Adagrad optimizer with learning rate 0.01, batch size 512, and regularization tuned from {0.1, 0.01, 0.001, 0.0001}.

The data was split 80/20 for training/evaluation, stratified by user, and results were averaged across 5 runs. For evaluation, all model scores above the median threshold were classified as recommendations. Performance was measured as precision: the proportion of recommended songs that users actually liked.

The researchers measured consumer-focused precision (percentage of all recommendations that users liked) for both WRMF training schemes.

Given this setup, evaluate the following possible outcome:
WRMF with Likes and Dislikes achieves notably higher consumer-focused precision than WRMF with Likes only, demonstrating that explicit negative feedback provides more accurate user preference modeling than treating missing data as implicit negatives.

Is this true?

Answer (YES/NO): YES